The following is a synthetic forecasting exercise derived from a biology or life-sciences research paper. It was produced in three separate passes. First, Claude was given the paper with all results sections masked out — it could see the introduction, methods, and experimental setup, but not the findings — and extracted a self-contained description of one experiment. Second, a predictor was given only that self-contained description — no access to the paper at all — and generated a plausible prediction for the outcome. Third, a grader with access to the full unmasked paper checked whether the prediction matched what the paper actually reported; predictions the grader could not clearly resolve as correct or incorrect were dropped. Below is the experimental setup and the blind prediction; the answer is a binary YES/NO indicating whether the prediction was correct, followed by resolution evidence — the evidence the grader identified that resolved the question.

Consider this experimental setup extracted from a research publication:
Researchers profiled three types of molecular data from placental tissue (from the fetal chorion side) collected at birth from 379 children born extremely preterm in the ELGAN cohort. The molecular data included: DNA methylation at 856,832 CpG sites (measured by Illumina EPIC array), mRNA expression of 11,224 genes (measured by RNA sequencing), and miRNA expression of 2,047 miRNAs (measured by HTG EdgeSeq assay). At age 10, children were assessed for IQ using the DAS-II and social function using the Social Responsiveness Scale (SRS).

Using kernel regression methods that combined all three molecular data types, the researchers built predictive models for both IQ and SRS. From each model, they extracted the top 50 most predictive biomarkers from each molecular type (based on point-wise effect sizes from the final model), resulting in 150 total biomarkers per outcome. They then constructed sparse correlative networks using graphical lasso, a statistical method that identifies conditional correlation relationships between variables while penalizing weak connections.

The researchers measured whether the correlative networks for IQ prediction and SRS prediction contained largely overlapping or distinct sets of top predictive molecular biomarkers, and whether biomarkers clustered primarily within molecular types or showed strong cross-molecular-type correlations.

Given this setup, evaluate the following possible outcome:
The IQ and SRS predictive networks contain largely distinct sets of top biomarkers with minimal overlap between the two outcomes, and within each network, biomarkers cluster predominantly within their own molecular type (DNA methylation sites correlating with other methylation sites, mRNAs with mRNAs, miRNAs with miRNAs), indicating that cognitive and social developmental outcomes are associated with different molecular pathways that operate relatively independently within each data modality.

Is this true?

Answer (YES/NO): YES